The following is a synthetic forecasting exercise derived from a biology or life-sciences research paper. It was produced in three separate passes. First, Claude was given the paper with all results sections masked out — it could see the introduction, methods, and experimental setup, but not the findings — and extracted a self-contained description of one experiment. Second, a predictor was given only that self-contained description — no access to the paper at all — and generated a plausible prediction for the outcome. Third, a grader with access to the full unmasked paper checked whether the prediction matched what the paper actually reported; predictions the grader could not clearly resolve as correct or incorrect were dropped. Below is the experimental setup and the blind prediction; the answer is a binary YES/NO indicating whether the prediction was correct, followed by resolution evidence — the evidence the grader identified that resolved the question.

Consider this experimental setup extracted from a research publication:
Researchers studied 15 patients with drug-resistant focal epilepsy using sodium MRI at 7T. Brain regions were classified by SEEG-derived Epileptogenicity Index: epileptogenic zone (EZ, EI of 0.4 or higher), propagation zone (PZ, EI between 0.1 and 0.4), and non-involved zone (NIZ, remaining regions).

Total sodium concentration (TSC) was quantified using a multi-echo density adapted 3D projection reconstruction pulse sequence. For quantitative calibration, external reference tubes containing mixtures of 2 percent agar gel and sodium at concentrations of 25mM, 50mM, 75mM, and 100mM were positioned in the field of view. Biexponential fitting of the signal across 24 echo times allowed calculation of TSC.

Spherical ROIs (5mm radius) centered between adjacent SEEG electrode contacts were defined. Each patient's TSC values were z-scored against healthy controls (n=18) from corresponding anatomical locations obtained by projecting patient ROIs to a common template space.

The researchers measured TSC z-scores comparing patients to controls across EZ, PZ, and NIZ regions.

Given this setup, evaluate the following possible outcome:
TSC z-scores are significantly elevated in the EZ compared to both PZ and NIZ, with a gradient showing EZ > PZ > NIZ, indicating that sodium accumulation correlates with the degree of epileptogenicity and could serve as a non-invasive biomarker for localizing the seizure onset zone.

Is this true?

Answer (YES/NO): NO